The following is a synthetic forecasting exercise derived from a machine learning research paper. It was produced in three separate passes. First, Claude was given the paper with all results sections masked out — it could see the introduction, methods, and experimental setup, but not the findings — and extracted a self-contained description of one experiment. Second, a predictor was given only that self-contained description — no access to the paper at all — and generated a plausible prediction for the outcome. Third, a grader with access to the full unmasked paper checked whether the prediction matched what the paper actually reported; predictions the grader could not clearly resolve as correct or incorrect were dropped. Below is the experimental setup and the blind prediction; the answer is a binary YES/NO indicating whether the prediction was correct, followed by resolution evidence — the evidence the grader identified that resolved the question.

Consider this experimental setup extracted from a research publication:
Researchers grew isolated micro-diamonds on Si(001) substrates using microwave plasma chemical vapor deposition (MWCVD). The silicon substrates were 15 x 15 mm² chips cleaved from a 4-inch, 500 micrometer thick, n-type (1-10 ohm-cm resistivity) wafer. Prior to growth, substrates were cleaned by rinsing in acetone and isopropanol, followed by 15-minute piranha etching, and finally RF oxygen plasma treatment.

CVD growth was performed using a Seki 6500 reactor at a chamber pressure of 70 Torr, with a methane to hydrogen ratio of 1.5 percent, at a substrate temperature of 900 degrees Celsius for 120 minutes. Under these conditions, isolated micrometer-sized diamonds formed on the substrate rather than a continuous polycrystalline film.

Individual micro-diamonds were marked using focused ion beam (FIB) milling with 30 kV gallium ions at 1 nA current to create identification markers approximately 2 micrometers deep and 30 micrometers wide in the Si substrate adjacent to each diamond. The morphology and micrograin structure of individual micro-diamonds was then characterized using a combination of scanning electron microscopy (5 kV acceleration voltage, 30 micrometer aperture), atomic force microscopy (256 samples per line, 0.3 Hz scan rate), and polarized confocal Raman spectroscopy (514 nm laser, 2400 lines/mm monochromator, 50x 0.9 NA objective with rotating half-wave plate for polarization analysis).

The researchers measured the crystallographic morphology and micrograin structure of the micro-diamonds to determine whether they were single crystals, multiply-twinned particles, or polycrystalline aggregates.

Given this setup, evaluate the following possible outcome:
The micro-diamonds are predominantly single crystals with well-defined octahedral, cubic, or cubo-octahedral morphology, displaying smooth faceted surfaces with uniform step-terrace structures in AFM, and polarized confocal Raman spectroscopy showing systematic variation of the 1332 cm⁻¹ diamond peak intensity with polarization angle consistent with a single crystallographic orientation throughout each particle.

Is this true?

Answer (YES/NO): NO